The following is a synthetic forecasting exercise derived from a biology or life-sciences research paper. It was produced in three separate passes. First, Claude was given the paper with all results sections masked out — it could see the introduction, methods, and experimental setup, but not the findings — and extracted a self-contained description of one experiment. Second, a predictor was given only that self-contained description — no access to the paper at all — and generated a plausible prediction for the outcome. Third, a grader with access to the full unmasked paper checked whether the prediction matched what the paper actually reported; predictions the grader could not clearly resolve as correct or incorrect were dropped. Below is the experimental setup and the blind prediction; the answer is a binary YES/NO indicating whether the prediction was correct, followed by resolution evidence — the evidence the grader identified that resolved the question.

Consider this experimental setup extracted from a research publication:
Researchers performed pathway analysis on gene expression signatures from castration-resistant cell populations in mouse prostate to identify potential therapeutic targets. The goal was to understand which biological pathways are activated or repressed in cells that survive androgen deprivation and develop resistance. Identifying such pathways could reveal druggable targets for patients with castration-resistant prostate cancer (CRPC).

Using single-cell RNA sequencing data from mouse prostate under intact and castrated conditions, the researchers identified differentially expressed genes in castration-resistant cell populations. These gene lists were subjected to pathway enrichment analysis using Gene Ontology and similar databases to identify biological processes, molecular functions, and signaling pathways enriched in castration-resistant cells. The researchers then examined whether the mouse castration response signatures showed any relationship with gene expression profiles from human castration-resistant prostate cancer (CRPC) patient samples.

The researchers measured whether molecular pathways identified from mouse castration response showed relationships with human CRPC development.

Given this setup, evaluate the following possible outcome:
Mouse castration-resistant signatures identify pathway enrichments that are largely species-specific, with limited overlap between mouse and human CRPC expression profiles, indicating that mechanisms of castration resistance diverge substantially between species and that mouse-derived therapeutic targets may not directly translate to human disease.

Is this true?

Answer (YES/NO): NO